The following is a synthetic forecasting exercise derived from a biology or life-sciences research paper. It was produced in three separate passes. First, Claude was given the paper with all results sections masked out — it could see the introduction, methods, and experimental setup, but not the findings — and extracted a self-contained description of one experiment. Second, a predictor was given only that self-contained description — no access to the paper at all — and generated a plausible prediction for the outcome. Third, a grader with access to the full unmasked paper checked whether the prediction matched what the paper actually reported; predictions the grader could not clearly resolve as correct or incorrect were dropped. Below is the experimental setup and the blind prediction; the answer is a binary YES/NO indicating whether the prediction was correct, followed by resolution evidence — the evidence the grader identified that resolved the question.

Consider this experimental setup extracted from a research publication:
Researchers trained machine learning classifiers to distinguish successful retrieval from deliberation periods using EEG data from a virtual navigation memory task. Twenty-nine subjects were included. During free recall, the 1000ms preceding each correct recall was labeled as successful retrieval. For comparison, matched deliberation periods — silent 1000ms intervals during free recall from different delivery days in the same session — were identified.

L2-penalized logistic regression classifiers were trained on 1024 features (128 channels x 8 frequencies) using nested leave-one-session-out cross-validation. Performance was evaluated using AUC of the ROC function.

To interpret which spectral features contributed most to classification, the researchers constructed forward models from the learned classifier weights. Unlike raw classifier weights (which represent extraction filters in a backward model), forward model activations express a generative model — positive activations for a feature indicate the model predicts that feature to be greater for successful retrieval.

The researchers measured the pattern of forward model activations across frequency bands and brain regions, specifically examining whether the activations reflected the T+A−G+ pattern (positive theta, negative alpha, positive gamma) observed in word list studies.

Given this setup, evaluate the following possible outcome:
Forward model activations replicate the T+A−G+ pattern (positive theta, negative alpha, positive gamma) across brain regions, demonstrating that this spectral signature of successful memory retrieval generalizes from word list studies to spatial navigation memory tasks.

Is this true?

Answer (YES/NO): YES